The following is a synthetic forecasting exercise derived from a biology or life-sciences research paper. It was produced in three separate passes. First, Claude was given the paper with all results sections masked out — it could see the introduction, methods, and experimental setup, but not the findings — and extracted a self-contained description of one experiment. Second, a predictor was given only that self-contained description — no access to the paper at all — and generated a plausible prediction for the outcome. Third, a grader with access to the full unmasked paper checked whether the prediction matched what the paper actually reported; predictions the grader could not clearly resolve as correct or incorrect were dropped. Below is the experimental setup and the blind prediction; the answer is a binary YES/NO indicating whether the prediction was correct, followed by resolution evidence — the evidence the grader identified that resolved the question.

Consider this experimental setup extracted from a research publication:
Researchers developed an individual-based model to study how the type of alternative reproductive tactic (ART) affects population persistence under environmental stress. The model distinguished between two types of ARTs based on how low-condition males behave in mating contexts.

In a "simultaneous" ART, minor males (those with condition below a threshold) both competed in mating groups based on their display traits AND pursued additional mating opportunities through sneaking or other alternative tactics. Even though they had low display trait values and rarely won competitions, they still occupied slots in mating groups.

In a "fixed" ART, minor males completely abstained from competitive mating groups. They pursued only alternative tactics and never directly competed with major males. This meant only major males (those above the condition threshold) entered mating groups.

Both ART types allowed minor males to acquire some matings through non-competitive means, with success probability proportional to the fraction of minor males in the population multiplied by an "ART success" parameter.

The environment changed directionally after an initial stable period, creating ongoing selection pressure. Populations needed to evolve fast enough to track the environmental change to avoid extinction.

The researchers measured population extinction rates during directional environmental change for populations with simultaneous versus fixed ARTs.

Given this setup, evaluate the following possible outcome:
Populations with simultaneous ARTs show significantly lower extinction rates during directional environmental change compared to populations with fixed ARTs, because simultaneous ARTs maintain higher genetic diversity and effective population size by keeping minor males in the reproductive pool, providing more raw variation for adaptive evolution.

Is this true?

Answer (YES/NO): NO